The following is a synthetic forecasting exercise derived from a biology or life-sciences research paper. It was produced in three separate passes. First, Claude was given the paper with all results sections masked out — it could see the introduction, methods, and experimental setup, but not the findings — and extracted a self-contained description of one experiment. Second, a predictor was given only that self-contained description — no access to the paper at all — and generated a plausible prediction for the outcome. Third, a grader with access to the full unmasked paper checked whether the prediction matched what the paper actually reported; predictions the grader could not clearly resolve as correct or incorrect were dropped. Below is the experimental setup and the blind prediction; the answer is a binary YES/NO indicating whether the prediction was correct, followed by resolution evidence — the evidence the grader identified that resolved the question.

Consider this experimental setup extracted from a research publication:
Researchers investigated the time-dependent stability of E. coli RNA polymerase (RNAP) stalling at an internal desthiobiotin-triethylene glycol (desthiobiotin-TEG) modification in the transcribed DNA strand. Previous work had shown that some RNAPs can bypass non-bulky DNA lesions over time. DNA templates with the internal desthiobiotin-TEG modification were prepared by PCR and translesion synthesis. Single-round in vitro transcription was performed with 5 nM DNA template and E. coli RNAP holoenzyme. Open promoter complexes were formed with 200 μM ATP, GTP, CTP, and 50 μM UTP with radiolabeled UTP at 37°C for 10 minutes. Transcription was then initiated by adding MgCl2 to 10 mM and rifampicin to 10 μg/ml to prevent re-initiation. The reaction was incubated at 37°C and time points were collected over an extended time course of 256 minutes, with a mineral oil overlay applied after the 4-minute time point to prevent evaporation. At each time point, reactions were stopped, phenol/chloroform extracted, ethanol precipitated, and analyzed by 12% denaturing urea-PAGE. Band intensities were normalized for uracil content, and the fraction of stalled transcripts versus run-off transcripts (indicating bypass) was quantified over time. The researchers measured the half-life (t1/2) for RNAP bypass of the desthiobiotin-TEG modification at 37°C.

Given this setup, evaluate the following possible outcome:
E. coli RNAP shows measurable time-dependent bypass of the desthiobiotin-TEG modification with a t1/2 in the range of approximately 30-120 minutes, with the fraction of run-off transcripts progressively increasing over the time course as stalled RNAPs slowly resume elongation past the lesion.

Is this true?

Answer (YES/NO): NO